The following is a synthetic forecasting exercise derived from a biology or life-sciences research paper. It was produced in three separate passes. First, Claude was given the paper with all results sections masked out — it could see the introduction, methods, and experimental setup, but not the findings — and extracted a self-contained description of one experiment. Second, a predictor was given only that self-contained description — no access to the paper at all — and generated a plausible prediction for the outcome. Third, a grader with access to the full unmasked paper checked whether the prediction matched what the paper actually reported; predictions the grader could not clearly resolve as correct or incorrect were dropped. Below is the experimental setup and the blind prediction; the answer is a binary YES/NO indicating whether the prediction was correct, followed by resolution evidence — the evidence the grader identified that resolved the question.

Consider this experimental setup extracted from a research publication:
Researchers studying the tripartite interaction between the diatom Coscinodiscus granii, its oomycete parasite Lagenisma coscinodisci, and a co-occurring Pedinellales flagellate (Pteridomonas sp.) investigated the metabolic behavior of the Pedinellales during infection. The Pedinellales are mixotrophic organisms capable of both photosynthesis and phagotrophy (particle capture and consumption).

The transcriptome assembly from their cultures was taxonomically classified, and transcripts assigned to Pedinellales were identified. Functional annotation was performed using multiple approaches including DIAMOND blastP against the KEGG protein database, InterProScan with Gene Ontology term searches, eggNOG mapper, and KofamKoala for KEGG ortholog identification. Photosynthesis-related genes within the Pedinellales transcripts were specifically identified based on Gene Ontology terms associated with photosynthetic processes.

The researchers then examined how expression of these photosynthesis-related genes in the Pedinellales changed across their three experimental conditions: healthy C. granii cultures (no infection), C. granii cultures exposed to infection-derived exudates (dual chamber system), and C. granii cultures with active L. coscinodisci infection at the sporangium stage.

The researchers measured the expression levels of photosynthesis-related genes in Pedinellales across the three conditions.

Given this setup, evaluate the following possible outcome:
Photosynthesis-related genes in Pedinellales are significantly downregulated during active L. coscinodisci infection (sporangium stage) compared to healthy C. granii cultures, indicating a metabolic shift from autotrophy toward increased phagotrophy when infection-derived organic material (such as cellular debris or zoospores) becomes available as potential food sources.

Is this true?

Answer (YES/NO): NO